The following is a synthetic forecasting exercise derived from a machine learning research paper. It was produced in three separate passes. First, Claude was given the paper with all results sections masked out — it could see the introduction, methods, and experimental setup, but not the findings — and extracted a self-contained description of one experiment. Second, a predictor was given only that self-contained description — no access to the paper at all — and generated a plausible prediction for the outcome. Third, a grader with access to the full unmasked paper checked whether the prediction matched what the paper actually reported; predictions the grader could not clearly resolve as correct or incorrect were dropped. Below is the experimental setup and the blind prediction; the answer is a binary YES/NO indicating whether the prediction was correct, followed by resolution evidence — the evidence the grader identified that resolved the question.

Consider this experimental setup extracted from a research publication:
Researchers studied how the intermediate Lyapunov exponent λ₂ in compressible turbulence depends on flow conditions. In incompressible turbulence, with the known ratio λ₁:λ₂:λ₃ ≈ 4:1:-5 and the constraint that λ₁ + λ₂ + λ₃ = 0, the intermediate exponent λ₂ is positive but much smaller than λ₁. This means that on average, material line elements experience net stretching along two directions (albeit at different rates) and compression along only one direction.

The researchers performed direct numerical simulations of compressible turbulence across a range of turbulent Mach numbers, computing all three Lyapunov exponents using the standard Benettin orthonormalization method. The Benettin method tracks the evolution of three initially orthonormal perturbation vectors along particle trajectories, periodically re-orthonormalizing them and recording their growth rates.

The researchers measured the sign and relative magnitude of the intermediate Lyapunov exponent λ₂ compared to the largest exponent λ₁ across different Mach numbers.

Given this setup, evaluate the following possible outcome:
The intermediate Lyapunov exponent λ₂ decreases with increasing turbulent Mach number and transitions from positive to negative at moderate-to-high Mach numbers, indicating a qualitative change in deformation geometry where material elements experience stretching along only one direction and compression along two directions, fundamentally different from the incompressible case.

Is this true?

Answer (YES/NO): NO